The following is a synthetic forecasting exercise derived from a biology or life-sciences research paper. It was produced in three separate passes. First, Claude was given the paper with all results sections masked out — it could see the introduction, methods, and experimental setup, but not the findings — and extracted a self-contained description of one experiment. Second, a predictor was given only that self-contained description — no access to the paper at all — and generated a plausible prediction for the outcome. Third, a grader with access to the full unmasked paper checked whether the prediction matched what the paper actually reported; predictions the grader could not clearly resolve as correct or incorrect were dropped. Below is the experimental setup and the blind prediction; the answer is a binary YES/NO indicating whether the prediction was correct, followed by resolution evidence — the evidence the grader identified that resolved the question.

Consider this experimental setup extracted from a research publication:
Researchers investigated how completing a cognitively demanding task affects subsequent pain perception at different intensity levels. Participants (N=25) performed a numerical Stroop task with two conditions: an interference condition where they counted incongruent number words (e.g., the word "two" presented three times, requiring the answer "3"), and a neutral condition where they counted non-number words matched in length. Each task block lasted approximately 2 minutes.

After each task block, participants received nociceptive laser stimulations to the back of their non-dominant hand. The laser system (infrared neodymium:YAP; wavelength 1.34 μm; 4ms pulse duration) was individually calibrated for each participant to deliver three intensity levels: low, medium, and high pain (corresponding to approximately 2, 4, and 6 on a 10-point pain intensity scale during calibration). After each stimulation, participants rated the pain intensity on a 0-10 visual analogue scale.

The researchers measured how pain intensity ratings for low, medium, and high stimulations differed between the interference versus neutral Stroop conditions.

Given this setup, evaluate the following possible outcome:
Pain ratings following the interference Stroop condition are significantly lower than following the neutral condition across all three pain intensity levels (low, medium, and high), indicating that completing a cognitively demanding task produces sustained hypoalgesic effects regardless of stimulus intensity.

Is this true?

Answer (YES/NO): NO